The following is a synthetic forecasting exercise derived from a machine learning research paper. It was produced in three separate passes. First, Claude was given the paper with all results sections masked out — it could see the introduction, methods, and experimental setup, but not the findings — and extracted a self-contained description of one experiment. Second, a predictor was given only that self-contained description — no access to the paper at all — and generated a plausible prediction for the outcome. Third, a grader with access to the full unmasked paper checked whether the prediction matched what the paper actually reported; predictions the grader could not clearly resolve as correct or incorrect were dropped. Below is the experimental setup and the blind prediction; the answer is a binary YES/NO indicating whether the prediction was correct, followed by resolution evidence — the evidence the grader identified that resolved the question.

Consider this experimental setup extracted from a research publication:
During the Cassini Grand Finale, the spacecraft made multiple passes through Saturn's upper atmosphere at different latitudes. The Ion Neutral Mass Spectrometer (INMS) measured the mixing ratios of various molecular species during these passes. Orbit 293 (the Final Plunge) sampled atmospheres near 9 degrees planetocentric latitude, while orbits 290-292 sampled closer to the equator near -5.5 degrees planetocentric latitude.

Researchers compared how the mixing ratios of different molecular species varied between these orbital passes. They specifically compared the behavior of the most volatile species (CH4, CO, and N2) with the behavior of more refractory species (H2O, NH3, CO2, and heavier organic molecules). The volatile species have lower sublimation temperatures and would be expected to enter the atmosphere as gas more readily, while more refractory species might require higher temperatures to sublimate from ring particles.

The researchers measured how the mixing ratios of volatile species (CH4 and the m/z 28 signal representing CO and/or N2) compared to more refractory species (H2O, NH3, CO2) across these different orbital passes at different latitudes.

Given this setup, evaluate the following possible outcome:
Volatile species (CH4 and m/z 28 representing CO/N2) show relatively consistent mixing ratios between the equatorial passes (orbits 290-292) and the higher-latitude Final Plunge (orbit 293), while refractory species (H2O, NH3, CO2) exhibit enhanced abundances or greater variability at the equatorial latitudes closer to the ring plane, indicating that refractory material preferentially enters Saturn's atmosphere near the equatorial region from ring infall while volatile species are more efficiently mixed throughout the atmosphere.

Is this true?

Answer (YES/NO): YES